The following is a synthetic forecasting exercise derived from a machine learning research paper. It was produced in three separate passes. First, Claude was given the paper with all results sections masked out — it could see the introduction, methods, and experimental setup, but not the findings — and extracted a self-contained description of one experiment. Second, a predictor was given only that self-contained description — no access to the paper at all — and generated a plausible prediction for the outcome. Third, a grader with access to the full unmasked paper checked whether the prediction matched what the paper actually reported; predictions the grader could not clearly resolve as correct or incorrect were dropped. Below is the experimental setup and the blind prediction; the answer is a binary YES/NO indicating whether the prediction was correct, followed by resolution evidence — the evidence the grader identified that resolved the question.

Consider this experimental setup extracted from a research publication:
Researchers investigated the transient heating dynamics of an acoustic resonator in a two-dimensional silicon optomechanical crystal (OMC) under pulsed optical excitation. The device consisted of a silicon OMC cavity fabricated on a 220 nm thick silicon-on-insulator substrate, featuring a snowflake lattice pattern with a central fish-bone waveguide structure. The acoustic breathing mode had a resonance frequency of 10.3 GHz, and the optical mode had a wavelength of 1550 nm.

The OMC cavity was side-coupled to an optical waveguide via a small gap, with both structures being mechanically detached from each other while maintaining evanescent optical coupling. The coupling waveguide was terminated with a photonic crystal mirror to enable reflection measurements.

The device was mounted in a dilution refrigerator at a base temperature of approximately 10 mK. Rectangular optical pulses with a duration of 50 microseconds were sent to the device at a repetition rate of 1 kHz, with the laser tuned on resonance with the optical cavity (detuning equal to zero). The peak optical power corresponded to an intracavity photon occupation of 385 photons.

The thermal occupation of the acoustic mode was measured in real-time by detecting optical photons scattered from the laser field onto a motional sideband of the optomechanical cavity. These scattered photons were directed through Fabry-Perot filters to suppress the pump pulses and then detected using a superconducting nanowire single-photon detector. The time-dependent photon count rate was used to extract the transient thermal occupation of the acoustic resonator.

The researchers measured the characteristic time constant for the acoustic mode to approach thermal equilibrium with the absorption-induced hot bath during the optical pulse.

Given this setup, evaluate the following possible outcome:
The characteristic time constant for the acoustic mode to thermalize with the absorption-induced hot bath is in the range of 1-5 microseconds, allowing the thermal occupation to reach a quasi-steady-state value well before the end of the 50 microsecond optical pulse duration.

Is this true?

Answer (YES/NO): YES